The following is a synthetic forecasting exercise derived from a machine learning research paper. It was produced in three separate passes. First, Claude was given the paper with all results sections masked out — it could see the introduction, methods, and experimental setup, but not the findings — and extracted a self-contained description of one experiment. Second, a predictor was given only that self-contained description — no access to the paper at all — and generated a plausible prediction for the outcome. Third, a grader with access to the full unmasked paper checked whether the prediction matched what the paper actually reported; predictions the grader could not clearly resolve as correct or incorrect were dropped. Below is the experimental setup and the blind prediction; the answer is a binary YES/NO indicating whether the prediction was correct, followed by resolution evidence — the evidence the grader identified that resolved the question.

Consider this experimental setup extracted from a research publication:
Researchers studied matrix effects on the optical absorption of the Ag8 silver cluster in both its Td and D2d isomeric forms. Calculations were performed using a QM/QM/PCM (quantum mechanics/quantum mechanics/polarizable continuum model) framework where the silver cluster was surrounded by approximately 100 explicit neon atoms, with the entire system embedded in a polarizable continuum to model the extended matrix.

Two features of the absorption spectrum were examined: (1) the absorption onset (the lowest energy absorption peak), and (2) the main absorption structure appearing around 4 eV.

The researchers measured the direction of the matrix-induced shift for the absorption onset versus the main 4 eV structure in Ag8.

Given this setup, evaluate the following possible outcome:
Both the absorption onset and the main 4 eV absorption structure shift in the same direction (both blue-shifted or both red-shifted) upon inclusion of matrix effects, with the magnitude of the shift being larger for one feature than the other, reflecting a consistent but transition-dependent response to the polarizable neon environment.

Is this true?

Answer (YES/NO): NO